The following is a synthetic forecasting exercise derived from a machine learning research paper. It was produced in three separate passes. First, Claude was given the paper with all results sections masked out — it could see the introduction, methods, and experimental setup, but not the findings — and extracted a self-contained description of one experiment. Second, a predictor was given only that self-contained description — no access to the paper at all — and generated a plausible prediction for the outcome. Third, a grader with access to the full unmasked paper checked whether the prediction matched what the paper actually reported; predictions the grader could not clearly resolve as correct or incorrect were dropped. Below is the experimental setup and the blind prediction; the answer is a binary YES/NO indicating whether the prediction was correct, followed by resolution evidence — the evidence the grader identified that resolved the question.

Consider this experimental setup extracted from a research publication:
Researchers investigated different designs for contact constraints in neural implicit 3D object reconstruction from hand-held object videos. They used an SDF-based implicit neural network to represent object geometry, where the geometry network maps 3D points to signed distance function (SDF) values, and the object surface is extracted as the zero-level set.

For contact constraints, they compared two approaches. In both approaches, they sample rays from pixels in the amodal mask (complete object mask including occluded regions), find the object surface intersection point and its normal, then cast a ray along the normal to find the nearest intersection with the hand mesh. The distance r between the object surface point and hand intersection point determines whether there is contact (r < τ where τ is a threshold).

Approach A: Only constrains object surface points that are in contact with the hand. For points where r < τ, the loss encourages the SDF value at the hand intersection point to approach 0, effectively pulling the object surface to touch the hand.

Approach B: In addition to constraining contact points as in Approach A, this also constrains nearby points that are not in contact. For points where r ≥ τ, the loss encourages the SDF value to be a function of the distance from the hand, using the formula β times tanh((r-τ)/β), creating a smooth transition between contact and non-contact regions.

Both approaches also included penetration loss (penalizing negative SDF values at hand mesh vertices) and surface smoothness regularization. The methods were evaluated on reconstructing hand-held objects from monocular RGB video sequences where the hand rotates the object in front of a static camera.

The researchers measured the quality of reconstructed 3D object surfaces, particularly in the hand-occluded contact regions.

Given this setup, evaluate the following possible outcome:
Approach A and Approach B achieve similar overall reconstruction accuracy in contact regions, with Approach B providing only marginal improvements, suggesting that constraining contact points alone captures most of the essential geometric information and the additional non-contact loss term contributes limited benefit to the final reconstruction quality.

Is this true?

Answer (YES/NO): NO